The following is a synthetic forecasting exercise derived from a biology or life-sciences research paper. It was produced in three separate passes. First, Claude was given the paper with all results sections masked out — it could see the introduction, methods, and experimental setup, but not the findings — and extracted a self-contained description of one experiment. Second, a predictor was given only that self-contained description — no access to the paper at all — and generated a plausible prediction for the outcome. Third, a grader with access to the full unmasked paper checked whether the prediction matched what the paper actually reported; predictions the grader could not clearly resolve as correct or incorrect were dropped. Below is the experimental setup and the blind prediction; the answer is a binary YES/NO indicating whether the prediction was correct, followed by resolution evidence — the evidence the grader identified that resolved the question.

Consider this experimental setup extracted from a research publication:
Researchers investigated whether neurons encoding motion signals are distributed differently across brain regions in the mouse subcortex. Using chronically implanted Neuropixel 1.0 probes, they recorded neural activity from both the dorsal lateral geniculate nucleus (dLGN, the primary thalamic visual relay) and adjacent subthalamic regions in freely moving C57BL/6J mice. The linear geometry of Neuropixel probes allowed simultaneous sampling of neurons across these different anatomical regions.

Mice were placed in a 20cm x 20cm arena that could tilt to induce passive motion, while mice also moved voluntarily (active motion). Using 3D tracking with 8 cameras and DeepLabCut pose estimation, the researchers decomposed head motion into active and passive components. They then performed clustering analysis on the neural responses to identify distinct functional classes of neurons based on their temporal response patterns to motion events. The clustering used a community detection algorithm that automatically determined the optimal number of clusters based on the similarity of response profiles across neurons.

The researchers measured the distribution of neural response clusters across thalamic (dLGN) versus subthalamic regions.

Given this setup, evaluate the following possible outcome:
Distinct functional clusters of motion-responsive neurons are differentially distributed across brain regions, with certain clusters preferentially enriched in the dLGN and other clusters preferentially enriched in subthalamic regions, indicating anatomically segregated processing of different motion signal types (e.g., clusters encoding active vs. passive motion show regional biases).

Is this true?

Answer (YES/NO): YES